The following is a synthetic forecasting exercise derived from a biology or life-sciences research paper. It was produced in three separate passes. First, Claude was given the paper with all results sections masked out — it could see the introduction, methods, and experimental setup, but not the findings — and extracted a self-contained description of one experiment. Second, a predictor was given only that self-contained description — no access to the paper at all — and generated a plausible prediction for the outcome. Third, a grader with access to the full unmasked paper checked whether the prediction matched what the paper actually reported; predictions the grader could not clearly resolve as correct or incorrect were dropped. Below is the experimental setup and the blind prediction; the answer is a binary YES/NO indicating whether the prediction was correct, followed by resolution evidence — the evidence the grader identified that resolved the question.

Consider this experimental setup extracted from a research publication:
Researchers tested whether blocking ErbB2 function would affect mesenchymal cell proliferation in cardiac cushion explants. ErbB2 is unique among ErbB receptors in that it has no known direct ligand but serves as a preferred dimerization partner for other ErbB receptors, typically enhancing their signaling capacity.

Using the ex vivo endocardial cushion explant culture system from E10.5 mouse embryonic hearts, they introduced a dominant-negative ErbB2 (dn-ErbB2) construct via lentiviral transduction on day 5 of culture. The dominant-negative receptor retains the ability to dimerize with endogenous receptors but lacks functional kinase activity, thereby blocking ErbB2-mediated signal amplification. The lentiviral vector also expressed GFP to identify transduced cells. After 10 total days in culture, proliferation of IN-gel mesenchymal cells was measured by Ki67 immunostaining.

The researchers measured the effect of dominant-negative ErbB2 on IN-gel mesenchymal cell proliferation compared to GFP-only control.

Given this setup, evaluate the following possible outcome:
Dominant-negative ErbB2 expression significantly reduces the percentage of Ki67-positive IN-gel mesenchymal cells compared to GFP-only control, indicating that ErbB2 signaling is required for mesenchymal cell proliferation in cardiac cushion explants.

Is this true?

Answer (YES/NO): NO